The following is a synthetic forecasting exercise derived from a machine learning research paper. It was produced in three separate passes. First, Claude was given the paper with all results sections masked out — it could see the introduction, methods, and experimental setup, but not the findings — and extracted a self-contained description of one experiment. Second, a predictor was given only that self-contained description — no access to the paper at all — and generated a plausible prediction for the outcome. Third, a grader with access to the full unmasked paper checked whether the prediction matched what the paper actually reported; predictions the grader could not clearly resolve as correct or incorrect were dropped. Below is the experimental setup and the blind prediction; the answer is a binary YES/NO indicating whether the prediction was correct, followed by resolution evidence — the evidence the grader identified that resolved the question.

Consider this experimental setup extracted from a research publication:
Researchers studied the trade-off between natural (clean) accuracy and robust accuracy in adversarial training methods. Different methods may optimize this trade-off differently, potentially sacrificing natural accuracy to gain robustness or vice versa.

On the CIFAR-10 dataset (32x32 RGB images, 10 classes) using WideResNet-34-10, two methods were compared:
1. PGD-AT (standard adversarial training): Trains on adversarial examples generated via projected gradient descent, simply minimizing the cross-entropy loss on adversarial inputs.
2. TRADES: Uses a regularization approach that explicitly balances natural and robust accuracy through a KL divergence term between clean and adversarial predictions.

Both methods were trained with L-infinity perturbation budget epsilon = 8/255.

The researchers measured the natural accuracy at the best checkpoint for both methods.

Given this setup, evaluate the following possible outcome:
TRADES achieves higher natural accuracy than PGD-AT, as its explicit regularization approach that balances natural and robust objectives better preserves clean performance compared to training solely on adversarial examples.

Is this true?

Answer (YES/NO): NO